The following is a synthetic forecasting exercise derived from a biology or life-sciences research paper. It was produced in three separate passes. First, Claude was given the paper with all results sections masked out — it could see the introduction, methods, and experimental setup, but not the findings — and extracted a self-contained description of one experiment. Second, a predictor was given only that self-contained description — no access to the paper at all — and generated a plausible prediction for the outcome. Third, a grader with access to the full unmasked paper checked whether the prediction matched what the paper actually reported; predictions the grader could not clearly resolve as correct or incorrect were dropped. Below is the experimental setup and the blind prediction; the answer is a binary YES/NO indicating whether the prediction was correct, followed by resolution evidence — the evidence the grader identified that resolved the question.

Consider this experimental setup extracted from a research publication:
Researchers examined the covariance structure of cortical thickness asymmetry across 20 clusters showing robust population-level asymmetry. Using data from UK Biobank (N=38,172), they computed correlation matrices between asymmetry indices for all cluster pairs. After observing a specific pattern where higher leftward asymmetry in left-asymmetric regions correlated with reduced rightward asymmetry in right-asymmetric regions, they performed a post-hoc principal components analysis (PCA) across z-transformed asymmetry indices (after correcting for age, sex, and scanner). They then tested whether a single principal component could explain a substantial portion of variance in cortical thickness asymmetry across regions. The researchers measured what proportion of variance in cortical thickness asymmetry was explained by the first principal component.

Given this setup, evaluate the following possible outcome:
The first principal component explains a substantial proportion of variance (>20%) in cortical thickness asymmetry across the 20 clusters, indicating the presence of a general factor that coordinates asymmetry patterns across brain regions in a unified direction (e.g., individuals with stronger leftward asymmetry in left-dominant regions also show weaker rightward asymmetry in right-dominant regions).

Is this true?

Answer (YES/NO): YES